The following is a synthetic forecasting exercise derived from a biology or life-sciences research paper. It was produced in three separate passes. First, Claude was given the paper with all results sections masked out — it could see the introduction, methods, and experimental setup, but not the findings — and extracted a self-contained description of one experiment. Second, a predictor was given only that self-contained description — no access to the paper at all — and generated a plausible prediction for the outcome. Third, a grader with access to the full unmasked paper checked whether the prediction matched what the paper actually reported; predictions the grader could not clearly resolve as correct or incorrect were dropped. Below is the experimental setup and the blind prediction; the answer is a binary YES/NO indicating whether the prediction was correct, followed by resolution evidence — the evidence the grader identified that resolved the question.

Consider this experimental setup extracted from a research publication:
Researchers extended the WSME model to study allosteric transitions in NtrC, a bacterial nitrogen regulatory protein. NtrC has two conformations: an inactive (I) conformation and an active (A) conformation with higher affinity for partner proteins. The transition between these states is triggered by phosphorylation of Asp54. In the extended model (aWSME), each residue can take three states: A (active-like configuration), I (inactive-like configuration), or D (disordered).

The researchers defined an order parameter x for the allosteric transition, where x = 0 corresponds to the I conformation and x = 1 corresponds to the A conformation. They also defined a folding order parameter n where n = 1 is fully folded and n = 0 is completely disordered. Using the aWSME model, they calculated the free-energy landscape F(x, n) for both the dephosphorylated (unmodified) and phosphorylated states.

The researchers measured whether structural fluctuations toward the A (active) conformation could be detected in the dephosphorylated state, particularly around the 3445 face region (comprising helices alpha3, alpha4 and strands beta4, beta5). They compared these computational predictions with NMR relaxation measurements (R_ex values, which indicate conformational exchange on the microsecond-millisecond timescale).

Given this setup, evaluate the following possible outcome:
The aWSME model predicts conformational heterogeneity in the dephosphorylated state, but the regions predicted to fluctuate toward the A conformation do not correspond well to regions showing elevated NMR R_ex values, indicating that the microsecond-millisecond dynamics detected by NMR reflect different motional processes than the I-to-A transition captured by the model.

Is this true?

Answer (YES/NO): NO